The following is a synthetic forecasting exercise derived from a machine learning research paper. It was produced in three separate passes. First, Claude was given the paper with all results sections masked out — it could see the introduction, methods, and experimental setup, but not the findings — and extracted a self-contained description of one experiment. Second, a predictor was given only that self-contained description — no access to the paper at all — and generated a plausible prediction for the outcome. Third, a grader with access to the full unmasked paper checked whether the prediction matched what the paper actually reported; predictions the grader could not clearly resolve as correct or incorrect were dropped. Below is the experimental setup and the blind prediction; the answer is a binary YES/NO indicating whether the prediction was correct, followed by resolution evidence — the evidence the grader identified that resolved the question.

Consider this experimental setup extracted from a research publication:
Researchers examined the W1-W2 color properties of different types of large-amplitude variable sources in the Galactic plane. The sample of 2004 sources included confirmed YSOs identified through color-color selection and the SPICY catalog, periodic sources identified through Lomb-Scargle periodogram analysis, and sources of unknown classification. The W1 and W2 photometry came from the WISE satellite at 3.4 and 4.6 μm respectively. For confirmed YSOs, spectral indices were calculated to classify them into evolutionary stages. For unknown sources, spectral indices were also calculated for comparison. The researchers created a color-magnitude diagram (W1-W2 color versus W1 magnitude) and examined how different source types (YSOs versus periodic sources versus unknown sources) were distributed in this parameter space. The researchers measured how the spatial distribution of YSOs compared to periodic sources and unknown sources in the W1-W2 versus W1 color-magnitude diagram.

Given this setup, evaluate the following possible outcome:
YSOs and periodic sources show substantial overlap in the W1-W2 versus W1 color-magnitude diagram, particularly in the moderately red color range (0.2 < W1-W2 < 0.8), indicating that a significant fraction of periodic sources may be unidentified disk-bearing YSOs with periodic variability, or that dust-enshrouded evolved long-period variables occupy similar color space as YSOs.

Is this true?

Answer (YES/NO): NO